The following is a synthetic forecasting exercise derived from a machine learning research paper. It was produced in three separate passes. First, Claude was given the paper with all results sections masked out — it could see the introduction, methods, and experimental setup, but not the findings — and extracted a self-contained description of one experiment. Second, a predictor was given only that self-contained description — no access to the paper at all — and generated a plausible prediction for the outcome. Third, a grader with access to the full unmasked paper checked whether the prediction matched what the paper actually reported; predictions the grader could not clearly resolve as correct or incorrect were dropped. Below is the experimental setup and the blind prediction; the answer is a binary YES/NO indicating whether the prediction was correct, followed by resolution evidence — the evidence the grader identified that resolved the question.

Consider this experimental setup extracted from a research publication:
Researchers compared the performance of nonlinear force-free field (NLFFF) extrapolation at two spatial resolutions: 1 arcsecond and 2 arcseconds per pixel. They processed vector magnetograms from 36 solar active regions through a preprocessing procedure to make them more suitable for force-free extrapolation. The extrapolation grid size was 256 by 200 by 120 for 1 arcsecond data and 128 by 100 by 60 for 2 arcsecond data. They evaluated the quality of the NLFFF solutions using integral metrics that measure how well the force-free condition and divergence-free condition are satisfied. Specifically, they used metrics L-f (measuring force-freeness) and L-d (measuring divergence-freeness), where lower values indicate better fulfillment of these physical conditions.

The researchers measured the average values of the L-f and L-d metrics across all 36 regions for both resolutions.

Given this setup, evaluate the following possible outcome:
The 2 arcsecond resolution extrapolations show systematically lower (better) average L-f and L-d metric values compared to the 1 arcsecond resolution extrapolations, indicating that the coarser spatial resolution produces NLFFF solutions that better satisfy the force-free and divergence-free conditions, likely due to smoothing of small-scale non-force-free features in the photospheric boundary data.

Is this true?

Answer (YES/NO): NO